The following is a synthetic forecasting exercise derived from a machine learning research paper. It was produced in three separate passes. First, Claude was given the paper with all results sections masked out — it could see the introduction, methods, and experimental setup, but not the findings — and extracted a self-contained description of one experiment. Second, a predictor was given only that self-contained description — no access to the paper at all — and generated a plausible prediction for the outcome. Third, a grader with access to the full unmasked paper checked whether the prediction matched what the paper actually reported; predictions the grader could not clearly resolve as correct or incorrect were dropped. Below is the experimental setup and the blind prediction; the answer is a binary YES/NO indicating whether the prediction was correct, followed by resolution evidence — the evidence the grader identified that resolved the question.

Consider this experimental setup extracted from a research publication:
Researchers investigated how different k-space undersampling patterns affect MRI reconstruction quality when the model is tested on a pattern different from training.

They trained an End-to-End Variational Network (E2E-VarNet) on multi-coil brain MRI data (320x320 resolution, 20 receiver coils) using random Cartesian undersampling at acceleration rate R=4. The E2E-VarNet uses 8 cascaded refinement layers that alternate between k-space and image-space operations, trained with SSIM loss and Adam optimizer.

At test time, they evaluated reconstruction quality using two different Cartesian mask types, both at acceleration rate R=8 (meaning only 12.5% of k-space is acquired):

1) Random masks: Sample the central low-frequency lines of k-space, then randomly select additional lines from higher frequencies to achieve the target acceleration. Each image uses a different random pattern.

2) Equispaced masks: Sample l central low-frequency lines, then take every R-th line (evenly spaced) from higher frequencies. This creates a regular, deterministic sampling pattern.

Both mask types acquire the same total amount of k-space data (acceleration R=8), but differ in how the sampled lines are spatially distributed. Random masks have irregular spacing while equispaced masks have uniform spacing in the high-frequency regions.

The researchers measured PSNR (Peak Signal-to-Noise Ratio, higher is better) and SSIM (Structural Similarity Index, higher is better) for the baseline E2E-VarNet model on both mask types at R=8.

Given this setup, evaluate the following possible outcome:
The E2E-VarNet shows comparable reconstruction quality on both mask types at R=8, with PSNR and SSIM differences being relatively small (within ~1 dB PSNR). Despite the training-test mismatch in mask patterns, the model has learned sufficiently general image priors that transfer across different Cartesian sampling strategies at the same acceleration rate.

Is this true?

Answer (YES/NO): NO